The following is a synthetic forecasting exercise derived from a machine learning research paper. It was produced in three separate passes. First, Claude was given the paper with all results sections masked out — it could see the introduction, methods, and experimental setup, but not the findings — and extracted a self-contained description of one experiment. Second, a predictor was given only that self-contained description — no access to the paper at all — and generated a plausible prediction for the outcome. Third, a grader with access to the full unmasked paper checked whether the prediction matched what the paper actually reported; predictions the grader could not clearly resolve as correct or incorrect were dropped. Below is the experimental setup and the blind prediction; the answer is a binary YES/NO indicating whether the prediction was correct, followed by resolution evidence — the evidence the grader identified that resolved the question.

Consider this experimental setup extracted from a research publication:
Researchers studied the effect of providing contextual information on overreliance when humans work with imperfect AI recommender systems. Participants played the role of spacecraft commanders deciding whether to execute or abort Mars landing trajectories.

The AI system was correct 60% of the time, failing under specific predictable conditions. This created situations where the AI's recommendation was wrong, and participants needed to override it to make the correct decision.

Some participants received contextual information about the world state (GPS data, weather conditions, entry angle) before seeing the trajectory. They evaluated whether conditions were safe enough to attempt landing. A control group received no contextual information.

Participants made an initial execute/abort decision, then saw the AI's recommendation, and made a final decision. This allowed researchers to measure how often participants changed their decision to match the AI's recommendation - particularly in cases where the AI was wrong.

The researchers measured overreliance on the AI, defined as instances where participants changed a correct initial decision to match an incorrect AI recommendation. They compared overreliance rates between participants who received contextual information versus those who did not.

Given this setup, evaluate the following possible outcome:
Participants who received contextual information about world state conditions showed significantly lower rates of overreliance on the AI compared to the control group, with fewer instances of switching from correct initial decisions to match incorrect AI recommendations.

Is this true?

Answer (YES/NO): YES